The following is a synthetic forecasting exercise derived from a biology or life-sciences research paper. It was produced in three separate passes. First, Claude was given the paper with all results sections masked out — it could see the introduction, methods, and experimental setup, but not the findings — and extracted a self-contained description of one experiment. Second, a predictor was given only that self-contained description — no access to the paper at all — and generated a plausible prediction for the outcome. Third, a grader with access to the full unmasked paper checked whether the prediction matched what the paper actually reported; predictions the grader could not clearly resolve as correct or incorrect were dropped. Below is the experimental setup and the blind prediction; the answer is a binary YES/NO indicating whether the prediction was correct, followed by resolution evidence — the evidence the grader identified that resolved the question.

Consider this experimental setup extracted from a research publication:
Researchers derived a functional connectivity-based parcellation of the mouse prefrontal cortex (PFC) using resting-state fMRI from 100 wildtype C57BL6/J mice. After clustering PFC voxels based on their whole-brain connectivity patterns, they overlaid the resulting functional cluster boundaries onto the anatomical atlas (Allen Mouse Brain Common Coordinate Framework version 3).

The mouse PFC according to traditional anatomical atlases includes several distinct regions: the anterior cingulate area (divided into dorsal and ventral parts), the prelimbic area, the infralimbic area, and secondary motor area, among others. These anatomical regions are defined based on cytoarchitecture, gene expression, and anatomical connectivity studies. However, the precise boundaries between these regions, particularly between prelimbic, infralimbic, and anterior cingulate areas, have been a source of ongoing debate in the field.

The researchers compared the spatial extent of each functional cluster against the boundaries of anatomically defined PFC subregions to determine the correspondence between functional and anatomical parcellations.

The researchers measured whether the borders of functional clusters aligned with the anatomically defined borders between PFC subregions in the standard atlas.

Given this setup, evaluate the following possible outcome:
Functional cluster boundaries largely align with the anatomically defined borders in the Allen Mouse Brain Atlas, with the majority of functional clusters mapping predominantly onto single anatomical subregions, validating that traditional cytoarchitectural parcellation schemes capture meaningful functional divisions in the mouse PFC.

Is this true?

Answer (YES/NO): NO